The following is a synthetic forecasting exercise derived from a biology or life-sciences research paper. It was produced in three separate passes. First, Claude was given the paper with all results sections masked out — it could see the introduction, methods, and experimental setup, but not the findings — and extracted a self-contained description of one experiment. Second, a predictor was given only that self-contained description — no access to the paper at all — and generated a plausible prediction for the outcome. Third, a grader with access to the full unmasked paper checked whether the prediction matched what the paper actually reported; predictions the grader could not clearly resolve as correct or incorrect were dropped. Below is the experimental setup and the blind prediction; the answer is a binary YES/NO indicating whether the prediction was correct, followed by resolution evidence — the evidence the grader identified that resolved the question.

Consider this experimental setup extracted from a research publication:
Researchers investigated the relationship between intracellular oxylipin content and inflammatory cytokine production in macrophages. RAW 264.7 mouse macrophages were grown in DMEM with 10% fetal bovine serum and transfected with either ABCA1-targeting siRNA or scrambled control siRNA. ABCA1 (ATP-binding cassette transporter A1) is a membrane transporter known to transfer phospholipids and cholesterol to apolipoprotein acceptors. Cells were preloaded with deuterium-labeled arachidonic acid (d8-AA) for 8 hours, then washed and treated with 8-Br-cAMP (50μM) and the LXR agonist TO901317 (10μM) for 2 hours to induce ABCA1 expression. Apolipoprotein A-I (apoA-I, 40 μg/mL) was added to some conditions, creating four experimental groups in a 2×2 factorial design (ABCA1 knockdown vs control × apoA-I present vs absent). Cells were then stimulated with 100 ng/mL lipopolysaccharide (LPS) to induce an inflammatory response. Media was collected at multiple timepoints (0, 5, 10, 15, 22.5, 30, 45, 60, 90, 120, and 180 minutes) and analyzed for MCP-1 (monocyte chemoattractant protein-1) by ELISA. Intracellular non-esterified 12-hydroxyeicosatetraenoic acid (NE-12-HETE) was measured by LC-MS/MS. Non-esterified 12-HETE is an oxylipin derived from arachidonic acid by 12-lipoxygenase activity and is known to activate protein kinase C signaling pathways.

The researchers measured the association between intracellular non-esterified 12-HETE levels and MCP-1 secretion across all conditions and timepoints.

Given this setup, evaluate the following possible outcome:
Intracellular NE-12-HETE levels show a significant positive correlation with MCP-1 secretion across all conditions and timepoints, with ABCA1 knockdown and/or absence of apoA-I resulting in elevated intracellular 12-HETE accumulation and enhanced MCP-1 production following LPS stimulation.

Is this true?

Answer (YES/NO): YES